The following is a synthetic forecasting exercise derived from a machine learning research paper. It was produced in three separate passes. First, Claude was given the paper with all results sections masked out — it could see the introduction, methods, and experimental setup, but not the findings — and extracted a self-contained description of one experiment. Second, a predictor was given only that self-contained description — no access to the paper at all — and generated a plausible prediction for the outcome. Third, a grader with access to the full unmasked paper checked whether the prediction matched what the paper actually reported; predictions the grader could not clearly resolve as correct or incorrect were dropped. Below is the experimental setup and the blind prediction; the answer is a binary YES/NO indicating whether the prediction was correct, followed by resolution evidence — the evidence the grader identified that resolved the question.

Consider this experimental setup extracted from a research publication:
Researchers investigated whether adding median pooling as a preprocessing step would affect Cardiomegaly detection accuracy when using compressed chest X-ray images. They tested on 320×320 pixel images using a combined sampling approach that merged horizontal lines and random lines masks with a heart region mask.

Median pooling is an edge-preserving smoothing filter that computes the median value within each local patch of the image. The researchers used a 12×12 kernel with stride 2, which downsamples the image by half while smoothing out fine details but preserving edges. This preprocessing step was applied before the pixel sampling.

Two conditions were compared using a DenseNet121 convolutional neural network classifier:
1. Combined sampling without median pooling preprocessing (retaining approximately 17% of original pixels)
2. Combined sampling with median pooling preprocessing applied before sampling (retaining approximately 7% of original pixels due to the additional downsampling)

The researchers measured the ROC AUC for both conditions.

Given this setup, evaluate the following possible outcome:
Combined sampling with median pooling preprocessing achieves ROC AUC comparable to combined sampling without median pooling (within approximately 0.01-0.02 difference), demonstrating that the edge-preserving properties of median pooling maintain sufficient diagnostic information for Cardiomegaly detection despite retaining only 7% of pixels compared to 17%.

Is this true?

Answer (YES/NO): YES